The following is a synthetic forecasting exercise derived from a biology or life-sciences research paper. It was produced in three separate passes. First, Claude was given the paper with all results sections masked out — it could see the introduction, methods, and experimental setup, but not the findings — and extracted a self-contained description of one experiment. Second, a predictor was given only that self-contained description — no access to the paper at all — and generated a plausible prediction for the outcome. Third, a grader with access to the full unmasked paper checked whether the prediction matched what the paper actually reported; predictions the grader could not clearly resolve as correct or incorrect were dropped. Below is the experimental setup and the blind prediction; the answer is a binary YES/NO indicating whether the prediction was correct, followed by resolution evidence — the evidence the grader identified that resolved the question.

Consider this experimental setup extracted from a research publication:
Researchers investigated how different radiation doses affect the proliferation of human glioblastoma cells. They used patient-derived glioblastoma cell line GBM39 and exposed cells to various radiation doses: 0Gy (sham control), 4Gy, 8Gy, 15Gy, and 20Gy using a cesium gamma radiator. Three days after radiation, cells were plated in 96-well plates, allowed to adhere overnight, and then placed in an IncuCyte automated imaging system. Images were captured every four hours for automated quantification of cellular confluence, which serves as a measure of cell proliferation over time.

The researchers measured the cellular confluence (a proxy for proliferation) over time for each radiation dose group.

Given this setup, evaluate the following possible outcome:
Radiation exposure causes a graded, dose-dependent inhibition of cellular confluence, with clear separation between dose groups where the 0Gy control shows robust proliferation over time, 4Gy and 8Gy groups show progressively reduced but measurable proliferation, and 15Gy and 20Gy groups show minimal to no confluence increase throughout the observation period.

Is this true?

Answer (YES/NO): NO